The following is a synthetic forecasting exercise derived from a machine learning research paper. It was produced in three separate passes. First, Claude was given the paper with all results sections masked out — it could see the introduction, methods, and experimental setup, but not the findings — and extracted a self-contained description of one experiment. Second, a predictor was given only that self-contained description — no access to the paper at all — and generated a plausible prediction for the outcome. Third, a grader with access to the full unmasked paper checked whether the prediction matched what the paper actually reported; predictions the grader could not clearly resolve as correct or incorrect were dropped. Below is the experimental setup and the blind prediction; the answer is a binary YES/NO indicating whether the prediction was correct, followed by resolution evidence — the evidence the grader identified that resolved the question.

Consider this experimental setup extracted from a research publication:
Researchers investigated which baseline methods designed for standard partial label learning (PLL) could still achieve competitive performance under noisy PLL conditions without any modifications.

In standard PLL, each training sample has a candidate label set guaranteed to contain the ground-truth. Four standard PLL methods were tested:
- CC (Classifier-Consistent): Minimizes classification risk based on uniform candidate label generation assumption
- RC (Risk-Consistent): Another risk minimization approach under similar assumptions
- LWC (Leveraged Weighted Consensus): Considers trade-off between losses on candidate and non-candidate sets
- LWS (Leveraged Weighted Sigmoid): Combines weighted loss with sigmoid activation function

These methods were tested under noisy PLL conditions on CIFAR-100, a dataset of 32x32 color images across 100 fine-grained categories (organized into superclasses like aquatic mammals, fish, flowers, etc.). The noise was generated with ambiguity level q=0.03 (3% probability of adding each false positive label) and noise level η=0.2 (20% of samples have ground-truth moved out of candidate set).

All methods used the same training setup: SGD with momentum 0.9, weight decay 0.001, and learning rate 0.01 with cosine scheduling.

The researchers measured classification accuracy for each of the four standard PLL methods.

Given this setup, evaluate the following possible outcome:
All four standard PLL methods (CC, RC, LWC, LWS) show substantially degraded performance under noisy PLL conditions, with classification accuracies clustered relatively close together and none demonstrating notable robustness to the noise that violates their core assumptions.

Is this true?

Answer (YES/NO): YES